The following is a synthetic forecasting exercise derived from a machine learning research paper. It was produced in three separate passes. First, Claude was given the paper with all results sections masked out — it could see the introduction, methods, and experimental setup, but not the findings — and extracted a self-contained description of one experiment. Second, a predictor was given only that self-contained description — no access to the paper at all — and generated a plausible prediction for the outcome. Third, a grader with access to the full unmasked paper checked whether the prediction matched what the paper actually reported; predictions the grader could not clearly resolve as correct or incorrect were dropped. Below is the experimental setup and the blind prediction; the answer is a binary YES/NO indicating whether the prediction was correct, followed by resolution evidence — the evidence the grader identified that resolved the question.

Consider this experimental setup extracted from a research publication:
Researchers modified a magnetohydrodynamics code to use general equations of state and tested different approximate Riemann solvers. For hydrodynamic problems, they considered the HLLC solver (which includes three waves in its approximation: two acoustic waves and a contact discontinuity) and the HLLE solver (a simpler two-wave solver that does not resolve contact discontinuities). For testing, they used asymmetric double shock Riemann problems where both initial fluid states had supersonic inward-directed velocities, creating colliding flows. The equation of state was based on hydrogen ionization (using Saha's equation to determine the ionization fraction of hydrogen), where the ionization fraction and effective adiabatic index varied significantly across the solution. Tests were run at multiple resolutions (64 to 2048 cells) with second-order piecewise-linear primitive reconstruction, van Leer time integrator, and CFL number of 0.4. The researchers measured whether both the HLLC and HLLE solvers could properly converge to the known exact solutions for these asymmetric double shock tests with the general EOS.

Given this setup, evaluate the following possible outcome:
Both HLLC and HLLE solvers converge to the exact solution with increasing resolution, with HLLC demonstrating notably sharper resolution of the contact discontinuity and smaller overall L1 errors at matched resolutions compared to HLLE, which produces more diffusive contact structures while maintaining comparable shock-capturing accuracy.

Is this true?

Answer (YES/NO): NO